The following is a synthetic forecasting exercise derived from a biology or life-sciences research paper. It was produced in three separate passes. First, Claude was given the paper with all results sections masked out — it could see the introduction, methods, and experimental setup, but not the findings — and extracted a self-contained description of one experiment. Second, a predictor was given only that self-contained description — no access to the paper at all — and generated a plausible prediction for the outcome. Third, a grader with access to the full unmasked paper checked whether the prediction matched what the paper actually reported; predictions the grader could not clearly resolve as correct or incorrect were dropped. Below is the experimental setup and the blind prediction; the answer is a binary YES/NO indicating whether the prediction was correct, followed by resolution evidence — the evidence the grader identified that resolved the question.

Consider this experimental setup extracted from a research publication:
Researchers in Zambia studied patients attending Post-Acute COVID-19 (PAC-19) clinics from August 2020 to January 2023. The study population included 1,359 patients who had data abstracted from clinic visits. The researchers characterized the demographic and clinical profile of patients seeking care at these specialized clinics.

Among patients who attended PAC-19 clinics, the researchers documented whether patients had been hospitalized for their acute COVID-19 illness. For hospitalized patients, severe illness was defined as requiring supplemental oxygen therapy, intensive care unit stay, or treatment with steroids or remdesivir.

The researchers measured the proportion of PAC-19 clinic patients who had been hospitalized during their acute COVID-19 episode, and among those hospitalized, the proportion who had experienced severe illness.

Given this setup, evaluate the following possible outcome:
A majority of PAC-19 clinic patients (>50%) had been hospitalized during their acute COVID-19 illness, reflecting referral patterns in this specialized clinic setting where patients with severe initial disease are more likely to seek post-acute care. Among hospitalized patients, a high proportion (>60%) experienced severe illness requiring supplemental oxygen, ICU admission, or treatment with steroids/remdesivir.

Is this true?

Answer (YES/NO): YES